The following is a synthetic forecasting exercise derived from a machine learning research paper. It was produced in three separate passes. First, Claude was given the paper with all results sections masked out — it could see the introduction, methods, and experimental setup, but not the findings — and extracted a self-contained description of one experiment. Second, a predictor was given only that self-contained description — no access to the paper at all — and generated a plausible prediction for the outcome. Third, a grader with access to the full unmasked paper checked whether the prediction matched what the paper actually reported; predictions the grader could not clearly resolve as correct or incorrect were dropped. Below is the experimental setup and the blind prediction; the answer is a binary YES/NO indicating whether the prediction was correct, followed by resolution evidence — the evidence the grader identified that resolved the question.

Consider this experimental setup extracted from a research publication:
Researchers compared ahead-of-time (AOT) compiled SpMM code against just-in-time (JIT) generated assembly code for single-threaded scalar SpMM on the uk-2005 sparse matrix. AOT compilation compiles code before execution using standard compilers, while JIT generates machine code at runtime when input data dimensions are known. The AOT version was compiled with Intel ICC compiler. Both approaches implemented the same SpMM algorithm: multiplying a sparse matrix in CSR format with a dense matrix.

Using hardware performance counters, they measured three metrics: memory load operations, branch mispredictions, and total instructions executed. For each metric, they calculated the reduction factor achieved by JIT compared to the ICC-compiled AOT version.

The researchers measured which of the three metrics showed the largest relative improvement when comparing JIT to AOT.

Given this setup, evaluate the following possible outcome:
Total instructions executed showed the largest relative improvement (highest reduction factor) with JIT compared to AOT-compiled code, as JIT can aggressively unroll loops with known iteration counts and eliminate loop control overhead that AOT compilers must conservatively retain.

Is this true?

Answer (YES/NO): YES